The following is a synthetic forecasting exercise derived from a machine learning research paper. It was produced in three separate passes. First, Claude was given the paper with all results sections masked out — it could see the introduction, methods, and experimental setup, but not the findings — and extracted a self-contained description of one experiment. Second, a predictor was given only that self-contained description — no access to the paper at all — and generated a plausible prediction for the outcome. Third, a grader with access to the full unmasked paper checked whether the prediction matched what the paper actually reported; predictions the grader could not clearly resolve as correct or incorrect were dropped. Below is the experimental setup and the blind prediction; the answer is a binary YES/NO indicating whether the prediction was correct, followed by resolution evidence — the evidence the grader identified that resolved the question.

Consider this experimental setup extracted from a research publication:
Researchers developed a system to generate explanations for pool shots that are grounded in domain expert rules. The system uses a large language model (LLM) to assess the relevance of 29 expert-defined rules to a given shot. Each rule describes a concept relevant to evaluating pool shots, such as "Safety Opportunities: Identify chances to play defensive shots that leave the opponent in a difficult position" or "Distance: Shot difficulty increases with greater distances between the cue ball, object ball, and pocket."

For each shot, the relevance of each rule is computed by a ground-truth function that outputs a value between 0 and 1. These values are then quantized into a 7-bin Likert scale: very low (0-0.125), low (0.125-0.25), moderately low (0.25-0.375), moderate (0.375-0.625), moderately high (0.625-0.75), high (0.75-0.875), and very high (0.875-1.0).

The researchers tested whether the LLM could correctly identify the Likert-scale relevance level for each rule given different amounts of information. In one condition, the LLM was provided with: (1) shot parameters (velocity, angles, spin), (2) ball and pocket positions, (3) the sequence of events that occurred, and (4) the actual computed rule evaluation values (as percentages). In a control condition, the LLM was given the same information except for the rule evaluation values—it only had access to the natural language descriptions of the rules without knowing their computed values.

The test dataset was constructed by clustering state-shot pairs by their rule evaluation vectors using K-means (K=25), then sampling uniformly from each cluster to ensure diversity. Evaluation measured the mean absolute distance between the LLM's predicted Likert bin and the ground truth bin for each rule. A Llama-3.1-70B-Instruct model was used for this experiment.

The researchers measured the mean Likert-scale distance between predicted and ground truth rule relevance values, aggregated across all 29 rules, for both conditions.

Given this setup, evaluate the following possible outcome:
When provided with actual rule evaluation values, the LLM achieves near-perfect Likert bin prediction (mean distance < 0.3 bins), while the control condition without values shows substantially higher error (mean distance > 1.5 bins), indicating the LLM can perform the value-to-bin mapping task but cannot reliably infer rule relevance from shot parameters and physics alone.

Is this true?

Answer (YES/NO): NO